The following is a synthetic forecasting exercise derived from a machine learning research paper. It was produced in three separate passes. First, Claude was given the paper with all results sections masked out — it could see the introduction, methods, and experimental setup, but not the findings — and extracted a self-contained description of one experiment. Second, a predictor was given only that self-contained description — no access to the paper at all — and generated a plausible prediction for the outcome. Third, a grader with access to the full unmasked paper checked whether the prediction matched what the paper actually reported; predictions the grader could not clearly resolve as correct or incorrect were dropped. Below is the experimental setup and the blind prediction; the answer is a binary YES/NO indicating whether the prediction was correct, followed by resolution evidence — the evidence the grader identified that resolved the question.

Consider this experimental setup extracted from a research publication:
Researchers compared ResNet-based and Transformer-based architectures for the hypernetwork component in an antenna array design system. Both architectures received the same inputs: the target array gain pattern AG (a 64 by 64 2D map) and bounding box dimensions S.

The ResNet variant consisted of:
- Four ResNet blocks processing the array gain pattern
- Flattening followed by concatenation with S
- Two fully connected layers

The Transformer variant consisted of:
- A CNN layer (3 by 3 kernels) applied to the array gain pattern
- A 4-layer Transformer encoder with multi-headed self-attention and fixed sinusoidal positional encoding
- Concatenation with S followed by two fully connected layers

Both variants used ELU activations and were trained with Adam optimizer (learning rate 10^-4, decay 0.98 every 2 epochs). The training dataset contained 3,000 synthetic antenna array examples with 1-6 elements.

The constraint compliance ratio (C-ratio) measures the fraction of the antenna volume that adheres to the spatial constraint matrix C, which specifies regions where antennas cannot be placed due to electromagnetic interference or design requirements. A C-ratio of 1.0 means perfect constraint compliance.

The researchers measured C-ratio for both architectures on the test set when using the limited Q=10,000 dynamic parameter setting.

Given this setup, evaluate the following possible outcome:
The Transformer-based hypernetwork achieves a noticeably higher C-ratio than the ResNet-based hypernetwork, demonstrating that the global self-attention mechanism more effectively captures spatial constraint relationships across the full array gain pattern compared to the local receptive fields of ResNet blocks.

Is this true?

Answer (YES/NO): YES